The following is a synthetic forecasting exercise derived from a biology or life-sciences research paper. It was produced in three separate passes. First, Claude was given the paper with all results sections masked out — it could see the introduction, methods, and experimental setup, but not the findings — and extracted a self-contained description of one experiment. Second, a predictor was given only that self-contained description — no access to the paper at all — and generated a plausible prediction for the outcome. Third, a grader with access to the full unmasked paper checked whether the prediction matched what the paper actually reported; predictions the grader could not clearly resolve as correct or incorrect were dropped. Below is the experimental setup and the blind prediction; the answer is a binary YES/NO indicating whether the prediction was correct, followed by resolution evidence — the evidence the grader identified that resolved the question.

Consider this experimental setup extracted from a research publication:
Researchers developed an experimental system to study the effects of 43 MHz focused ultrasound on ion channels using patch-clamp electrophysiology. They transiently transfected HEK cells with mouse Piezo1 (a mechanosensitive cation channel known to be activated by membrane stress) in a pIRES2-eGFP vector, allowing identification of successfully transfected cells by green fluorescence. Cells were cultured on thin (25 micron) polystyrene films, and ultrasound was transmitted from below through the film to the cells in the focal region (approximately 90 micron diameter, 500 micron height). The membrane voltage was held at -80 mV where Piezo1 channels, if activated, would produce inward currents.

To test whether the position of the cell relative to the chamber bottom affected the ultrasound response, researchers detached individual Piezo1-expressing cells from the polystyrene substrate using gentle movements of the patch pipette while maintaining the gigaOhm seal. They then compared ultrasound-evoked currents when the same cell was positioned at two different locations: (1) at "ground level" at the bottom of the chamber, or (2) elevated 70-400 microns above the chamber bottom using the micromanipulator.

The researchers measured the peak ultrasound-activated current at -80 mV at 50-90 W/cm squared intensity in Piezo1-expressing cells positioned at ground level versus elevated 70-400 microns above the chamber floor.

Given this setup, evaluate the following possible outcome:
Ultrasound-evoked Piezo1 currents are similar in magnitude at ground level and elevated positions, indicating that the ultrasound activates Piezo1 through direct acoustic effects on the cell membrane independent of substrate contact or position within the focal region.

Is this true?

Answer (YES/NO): NO